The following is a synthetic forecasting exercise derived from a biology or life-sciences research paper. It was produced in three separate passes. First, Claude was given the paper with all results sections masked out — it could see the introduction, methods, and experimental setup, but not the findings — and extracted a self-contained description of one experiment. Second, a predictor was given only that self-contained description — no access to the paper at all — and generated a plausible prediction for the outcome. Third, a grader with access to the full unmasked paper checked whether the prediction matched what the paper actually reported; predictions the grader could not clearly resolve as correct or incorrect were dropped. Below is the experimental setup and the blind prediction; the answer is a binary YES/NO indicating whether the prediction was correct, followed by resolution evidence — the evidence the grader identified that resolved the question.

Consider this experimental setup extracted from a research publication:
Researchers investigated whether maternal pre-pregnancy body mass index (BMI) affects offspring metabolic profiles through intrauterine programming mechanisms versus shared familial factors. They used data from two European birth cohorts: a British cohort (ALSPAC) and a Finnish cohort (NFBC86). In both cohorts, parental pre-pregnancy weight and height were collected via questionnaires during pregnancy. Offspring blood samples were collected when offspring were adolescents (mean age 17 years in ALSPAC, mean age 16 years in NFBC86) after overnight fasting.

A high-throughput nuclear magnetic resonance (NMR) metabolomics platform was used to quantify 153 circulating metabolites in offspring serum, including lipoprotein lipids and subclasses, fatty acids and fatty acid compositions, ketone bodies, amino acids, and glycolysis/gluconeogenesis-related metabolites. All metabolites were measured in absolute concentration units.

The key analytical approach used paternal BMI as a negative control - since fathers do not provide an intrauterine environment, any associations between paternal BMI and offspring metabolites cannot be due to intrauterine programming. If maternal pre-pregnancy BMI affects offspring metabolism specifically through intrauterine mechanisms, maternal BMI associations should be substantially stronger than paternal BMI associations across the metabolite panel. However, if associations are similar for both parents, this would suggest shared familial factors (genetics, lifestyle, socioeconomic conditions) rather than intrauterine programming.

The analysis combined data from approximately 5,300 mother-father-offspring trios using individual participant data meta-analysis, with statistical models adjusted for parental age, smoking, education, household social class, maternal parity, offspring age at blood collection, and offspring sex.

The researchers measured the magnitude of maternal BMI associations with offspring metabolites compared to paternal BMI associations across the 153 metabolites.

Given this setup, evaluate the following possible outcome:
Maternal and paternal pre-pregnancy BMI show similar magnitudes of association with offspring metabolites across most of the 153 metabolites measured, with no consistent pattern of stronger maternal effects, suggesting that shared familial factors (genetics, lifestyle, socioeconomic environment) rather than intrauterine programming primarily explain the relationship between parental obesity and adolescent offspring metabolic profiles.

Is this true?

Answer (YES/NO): YES